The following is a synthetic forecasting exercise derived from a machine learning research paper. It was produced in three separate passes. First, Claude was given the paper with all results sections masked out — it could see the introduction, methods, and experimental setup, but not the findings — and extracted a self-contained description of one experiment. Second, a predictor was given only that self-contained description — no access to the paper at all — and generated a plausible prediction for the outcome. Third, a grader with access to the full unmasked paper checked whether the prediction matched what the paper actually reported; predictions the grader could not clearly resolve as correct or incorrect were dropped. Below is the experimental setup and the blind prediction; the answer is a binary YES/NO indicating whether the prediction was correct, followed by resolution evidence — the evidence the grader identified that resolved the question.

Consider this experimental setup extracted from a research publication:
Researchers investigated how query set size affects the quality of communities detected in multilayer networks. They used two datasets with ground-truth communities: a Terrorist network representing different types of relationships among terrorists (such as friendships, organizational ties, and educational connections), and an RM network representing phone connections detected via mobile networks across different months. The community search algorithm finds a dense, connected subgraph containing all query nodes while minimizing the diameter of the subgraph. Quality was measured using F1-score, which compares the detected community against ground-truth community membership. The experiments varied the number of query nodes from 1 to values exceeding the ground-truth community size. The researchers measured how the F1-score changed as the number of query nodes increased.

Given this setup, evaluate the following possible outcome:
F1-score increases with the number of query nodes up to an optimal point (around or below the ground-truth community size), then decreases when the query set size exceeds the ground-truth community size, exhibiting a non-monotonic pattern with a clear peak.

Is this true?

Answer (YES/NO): YES